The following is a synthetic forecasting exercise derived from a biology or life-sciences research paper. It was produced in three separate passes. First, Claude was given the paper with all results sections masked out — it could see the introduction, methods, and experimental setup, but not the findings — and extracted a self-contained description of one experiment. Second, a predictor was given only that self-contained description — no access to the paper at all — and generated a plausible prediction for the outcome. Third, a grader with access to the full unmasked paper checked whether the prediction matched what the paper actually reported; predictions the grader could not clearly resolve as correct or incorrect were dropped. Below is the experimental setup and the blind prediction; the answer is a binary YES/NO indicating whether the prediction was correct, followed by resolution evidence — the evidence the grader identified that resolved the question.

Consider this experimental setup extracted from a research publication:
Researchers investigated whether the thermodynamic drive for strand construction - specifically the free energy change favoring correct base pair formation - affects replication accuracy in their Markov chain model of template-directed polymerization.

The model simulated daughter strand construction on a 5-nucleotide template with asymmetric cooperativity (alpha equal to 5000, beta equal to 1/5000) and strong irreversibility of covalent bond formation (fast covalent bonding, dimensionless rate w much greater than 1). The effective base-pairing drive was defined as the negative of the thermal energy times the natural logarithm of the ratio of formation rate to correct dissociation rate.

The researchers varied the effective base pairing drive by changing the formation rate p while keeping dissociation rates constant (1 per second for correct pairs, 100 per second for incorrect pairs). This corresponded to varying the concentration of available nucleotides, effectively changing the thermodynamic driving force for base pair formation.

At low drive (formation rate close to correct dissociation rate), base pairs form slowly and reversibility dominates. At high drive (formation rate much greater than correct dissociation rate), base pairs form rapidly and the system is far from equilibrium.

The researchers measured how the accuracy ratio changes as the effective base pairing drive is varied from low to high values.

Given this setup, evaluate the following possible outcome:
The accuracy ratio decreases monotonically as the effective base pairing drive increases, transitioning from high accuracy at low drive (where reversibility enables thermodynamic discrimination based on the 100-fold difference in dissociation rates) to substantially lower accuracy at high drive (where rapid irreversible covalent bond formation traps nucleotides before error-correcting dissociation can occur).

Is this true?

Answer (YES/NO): NO